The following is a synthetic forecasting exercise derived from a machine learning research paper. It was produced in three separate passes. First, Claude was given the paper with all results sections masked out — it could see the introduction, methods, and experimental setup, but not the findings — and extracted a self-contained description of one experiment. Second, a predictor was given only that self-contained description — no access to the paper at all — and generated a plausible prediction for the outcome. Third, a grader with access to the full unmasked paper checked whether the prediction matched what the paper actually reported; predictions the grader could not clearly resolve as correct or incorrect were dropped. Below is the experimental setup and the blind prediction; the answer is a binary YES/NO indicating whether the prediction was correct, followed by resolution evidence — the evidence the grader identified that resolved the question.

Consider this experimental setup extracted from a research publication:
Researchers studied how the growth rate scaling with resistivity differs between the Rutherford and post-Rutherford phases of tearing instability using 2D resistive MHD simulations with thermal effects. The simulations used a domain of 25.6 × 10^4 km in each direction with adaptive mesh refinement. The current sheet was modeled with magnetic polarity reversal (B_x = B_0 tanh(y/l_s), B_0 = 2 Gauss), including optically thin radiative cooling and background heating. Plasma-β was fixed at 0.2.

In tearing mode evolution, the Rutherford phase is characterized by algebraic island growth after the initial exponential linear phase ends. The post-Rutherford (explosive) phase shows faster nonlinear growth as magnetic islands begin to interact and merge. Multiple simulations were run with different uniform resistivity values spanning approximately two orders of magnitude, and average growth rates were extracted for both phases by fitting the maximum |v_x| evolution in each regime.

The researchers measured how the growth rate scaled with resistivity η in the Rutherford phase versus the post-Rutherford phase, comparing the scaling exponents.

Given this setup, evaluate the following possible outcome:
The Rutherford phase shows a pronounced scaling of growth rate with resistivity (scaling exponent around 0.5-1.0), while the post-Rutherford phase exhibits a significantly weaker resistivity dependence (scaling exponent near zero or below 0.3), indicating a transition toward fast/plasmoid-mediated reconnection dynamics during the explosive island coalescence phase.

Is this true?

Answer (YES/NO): NO